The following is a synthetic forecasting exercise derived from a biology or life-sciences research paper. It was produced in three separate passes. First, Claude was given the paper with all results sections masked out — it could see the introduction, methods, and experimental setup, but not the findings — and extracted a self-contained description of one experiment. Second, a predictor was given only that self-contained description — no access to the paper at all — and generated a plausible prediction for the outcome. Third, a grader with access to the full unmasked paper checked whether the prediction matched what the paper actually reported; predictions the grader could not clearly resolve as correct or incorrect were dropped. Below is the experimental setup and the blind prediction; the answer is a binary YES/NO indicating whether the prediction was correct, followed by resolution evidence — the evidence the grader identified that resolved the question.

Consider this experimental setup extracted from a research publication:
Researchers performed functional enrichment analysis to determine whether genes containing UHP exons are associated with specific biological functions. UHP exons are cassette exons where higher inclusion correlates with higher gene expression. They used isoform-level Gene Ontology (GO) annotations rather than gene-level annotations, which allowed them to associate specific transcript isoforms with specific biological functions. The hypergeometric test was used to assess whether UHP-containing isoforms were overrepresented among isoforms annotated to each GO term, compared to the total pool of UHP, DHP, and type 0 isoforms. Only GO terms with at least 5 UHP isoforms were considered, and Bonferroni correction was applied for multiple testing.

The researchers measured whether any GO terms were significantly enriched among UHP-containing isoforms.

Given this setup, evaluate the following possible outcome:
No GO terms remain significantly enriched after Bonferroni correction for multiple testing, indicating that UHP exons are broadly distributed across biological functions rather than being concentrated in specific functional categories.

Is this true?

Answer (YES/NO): NO